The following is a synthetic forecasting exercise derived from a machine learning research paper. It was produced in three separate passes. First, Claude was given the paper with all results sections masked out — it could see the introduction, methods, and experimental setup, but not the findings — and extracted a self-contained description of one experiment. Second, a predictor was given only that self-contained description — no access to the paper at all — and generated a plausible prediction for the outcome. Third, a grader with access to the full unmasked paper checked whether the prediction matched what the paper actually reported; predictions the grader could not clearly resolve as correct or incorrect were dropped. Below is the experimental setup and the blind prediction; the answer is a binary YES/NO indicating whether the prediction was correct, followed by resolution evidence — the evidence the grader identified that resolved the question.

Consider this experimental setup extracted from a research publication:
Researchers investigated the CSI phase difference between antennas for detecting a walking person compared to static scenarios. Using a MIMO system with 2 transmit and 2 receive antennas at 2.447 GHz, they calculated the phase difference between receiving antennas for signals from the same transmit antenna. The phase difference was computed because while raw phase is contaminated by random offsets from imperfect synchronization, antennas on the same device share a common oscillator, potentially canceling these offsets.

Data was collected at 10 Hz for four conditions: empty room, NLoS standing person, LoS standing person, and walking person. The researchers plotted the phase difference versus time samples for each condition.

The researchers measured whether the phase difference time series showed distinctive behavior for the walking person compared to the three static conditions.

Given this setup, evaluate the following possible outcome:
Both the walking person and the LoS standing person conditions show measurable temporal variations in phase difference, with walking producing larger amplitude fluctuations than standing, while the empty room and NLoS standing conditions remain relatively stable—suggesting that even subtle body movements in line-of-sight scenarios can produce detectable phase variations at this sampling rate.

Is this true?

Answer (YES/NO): NO